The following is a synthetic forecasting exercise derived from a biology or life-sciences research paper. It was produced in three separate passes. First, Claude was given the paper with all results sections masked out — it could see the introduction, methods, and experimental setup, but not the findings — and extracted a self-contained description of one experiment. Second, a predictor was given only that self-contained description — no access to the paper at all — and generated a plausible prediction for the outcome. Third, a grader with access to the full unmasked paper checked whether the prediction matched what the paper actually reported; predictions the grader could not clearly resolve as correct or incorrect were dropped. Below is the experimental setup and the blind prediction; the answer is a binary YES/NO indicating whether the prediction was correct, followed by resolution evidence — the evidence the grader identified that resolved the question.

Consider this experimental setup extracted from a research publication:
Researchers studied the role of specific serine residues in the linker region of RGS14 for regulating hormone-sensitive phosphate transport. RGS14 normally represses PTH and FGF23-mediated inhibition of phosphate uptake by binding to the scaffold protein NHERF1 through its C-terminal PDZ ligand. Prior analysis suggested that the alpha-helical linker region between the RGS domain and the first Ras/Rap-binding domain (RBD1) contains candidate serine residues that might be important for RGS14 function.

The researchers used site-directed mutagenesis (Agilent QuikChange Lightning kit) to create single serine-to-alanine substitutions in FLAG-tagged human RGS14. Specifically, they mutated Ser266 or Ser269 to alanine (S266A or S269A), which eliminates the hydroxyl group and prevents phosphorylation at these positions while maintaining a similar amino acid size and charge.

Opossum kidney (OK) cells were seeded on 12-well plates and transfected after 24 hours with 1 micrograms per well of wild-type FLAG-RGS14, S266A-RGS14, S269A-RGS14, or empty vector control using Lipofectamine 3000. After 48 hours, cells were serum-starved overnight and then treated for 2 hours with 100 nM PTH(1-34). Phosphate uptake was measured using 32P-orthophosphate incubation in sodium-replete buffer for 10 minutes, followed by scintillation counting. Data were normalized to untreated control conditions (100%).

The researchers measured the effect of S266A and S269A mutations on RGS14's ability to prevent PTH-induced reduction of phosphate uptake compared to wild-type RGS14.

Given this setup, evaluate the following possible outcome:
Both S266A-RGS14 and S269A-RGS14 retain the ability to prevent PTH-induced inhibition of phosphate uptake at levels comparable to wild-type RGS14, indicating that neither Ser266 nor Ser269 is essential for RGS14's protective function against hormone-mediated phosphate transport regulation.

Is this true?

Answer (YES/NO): NO